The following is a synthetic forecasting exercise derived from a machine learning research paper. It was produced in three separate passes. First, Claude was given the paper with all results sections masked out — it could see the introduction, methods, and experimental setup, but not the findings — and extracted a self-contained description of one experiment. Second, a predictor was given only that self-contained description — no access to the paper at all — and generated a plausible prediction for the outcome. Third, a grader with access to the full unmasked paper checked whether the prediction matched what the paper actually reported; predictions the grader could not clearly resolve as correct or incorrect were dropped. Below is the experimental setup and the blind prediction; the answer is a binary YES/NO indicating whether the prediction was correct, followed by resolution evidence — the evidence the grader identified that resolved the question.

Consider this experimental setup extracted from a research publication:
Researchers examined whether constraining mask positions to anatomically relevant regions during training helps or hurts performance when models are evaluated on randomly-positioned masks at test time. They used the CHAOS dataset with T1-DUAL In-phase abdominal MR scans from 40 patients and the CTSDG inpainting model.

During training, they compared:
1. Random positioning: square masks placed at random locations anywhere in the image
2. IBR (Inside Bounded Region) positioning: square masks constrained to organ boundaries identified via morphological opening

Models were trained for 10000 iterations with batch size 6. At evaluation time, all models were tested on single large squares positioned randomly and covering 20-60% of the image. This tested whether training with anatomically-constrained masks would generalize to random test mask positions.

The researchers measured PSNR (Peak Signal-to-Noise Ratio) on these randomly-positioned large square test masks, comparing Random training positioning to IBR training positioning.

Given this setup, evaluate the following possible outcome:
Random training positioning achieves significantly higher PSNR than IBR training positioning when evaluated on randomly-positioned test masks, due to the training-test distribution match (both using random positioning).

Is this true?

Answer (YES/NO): YES